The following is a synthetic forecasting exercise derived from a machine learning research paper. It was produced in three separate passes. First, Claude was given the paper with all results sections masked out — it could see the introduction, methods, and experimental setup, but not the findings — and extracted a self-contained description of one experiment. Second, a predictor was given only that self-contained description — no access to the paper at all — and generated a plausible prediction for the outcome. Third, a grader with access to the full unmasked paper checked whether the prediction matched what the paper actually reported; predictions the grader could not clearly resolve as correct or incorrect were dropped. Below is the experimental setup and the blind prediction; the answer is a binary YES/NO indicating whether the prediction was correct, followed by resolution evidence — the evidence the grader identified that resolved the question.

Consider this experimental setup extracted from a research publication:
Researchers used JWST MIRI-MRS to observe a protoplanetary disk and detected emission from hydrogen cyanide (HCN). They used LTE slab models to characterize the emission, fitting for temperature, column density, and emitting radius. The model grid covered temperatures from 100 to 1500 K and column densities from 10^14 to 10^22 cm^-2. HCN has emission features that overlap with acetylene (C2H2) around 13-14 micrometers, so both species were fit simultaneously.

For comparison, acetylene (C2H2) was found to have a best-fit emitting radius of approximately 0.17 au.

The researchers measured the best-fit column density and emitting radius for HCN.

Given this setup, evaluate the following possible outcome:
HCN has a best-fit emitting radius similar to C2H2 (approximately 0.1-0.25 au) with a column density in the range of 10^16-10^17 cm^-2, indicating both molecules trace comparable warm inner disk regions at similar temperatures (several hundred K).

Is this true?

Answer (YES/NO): NO